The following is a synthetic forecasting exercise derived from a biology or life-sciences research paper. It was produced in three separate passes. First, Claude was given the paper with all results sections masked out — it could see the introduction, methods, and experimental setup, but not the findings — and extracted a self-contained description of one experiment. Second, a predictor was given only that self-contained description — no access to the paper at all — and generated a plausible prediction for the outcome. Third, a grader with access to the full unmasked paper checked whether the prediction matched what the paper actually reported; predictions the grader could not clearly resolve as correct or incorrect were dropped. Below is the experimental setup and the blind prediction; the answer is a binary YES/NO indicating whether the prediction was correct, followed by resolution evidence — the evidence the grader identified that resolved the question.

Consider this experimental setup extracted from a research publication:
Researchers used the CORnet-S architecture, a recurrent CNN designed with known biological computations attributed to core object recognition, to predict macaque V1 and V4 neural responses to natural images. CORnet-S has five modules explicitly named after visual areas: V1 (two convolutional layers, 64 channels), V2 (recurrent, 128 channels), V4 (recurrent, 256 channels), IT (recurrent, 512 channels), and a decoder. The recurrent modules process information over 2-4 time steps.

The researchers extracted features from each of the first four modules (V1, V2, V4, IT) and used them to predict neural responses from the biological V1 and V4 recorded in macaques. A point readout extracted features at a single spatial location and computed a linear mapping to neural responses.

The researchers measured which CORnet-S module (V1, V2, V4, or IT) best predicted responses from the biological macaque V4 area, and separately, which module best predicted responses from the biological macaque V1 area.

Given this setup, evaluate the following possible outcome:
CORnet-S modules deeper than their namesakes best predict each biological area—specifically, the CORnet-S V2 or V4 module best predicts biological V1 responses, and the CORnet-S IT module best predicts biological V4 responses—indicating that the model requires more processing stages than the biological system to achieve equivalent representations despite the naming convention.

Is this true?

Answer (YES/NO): NO